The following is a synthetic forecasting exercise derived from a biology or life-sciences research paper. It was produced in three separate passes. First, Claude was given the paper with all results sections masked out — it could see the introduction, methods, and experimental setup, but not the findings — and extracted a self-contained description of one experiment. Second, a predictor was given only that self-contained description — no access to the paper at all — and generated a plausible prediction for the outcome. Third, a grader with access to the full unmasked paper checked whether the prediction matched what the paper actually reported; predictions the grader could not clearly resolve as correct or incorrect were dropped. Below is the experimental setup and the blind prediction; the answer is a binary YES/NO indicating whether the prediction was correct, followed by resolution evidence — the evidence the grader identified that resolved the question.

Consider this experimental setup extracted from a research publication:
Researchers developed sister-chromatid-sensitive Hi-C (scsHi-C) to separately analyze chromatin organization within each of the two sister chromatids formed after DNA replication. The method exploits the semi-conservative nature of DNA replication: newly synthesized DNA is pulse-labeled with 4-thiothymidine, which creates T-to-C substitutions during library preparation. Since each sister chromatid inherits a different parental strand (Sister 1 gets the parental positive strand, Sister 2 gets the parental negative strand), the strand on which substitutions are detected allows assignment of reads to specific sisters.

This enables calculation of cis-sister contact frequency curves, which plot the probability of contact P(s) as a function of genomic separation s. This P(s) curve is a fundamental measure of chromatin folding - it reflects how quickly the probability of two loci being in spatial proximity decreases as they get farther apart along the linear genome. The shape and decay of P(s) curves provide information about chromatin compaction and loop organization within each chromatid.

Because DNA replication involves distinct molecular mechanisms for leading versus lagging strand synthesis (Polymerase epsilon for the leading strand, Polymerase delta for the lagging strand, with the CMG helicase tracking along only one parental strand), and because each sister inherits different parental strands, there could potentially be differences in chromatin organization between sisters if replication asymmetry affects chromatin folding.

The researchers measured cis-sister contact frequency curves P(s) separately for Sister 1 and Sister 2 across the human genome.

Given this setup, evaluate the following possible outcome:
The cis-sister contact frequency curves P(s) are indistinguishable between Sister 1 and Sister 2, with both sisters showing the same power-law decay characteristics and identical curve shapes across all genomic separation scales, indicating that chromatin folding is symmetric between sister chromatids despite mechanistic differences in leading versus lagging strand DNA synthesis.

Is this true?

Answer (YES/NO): YES